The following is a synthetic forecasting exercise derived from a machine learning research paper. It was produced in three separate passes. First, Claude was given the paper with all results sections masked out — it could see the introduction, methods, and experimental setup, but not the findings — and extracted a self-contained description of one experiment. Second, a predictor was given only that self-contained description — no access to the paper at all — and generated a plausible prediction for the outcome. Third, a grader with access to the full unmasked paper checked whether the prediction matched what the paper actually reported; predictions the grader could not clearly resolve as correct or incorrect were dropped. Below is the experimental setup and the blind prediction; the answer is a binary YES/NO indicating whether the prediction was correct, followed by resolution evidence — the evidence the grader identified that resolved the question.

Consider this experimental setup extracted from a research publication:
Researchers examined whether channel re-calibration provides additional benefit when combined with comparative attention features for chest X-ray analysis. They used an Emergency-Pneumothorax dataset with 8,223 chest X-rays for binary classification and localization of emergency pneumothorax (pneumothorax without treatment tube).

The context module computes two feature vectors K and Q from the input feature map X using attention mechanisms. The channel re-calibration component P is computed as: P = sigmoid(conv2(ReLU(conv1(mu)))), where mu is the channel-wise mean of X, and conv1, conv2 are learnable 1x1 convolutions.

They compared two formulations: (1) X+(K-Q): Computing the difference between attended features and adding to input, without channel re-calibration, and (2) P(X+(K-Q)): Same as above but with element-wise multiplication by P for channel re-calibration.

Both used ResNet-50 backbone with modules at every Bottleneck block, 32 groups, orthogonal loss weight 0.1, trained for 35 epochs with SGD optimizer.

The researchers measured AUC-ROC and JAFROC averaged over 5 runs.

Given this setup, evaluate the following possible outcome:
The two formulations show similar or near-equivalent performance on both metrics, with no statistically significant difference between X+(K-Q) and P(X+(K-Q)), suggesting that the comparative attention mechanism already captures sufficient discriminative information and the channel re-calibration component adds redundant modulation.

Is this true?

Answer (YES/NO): NO